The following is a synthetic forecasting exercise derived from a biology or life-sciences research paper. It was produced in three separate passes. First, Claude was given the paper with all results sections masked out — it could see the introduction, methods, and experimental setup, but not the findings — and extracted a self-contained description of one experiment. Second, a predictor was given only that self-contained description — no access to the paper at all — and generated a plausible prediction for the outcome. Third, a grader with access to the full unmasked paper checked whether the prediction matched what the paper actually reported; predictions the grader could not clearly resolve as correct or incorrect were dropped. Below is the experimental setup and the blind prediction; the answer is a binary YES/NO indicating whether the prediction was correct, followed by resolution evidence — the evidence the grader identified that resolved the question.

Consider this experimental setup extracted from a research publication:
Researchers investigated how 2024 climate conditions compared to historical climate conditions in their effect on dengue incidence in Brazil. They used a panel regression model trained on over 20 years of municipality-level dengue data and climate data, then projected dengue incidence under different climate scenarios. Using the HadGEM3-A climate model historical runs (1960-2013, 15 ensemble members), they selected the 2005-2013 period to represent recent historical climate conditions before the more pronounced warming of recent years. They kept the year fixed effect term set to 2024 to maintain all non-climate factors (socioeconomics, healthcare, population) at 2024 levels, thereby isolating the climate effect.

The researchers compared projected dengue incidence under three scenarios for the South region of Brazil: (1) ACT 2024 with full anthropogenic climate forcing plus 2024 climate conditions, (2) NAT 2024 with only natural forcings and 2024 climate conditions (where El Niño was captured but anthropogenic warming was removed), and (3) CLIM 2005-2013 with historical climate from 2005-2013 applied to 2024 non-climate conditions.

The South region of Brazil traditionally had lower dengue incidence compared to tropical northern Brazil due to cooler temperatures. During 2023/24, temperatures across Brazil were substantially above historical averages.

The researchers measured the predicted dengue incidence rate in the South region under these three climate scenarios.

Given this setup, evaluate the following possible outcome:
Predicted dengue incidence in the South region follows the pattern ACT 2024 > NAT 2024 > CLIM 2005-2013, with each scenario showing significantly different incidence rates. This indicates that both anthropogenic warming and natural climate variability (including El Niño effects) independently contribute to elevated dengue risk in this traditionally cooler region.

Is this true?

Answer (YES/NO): NO